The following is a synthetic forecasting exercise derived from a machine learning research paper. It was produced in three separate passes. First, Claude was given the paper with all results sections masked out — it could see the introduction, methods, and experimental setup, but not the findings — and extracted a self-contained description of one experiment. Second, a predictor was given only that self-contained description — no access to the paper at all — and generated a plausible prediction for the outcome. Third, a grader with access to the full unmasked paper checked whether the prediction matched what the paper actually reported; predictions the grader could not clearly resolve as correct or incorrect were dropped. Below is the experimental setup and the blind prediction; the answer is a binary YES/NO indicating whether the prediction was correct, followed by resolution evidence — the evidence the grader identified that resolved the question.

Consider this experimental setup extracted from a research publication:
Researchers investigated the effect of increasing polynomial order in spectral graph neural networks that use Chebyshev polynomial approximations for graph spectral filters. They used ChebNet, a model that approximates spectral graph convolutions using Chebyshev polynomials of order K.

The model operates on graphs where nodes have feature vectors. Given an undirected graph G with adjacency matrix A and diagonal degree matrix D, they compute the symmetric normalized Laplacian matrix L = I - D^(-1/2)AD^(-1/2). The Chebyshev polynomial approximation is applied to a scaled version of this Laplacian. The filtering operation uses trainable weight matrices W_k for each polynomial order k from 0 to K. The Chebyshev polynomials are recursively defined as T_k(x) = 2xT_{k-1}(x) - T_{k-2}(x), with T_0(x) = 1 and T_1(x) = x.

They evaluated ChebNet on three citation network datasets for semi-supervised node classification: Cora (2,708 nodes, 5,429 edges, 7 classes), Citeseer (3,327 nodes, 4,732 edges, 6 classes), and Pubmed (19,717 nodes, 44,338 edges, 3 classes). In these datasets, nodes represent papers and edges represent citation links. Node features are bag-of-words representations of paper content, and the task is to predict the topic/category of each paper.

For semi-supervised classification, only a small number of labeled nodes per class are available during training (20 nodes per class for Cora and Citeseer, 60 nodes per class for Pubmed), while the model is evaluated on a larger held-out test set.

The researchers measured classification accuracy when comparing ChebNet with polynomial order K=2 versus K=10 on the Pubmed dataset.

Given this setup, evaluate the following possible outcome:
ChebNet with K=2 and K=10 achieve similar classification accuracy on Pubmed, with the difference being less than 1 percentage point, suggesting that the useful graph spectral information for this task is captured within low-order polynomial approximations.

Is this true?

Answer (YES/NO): NO